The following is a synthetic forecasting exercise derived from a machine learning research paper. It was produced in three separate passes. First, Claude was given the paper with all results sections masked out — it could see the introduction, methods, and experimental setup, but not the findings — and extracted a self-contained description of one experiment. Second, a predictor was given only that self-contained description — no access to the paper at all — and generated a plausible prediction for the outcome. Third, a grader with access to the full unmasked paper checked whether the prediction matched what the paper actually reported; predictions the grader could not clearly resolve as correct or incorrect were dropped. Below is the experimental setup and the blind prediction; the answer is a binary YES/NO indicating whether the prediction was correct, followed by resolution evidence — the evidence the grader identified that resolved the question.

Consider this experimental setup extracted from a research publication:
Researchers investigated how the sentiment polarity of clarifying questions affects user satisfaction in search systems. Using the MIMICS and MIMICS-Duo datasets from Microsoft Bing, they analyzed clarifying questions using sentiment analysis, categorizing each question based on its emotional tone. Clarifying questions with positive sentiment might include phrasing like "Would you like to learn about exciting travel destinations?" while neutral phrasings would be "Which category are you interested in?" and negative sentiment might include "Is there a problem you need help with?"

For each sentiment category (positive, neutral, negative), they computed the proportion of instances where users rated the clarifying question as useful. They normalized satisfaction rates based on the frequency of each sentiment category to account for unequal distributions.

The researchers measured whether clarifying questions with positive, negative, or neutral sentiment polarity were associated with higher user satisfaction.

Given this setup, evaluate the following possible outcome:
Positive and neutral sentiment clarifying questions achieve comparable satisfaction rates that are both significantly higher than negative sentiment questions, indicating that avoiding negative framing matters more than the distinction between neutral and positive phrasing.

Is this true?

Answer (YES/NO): NO